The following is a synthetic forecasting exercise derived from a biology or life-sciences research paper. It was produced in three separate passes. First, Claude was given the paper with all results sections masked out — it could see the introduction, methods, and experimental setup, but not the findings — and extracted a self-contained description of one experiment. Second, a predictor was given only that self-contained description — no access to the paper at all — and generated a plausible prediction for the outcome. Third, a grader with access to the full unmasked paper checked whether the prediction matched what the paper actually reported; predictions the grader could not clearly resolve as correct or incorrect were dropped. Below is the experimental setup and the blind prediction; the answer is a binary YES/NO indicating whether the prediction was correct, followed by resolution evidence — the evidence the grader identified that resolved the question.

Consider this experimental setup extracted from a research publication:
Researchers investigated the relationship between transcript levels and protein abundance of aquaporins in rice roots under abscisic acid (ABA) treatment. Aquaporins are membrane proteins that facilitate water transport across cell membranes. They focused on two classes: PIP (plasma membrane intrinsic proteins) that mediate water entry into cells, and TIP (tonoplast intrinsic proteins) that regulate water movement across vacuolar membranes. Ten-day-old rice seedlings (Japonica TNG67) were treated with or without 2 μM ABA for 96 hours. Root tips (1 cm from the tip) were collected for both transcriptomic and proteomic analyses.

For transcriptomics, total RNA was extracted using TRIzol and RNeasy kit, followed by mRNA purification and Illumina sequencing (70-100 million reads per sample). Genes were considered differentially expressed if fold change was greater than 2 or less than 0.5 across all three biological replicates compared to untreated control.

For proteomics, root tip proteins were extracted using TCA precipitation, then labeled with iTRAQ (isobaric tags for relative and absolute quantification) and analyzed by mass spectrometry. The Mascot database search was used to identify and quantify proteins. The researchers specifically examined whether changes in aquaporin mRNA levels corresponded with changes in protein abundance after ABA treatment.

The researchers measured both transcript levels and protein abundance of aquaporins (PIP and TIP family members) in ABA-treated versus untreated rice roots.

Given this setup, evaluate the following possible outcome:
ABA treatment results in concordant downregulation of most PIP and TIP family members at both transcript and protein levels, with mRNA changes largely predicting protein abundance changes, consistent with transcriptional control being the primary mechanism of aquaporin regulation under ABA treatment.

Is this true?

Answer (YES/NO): NO